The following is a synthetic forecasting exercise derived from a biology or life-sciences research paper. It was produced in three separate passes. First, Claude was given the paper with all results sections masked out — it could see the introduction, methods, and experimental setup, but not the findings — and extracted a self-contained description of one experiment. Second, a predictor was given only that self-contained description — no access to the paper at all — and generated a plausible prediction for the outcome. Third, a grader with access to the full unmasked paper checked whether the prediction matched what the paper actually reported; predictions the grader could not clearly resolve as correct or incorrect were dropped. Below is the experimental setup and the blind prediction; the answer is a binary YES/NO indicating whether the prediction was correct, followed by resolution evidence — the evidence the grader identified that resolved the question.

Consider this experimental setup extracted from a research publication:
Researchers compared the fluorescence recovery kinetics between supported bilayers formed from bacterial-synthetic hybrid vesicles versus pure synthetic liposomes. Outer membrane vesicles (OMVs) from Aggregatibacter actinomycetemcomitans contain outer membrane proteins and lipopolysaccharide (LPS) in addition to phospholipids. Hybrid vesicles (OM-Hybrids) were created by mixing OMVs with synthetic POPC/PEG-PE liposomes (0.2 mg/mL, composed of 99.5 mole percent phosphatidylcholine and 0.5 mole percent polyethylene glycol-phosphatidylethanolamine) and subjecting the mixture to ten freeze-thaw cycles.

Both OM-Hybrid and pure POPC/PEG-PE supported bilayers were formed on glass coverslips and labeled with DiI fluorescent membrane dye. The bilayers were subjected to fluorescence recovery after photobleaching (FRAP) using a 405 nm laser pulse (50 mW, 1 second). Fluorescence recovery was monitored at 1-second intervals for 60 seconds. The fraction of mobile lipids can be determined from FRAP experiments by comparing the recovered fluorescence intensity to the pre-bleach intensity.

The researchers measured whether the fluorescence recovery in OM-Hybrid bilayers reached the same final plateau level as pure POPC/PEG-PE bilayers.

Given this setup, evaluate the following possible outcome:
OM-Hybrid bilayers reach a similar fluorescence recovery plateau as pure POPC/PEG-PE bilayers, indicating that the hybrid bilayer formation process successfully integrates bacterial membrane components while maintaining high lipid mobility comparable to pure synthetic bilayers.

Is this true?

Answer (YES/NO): NO